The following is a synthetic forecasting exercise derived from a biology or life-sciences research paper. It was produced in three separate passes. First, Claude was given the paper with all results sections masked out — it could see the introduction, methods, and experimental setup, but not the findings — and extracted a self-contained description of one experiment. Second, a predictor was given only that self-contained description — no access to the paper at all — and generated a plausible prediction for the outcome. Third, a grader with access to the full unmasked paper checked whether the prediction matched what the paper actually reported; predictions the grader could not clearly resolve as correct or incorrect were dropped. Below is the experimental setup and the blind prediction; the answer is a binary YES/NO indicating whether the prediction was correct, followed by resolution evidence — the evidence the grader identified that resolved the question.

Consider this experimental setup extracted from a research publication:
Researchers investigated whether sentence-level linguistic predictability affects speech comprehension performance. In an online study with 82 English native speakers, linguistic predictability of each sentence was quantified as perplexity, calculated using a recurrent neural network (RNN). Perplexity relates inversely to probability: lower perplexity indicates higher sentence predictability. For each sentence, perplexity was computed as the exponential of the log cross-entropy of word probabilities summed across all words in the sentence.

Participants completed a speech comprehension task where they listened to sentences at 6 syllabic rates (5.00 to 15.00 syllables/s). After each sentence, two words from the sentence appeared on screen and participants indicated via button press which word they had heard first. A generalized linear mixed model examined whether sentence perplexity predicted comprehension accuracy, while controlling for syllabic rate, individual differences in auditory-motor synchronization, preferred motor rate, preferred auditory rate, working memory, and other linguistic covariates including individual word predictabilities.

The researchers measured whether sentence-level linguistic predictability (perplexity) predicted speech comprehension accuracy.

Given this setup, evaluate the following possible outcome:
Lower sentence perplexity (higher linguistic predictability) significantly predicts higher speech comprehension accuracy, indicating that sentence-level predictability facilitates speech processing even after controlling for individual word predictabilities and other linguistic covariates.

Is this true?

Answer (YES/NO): YES